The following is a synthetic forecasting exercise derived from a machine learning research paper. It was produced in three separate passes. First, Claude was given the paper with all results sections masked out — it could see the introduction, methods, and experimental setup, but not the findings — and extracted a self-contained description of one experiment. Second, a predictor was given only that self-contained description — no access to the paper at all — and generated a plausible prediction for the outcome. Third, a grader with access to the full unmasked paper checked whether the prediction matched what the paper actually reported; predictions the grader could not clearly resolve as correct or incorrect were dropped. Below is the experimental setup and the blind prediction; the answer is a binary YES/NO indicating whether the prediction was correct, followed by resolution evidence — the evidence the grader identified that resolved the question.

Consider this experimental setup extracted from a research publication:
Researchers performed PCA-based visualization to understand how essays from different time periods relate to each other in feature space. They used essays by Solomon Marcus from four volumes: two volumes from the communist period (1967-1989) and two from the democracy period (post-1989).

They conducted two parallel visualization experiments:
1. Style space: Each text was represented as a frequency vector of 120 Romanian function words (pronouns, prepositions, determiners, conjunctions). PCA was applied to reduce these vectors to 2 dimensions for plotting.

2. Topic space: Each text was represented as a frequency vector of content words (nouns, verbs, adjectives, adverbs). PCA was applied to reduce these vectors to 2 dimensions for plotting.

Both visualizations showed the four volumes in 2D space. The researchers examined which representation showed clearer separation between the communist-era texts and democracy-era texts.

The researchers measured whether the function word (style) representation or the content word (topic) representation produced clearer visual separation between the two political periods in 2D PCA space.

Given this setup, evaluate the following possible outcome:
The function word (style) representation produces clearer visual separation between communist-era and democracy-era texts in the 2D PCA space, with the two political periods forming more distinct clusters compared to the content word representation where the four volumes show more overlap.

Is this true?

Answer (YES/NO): YES